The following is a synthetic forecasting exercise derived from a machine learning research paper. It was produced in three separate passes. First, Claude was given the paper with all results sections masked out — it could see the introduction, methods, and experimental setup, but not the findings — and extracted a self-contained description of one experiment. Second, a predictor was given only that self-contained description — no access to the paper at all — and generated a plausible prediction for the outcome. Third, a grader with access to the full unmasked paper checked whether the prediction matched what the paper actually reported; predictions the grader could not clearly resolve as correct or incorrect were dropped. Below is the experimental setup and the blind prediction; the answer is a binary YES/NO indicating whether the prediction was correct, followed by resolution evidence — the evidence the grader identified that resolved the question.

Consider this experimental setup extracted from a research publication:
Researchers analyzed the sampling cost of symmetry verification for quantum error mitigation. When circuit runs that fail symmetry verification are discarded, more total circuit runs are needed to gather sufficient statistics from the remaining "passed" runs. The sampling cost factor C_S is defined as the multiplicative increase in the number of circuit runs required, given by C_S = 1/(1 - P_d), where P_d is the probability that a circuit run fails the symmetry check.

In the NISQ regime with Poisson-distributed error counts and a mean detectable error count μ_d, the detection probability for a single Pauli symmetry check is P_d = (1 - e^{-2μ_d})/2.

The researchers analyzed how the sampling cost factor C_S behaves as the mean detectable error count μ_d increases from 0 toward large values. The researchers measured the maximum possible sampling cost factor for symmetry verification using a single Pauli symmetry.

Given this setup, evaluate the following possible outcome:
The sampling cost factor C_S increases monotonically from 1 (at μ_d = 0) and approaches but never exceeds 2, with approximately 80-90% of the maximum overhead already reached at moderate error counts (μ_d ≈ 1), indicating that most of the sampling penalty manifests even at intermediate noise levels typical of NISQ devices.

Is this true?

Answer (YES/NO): NO